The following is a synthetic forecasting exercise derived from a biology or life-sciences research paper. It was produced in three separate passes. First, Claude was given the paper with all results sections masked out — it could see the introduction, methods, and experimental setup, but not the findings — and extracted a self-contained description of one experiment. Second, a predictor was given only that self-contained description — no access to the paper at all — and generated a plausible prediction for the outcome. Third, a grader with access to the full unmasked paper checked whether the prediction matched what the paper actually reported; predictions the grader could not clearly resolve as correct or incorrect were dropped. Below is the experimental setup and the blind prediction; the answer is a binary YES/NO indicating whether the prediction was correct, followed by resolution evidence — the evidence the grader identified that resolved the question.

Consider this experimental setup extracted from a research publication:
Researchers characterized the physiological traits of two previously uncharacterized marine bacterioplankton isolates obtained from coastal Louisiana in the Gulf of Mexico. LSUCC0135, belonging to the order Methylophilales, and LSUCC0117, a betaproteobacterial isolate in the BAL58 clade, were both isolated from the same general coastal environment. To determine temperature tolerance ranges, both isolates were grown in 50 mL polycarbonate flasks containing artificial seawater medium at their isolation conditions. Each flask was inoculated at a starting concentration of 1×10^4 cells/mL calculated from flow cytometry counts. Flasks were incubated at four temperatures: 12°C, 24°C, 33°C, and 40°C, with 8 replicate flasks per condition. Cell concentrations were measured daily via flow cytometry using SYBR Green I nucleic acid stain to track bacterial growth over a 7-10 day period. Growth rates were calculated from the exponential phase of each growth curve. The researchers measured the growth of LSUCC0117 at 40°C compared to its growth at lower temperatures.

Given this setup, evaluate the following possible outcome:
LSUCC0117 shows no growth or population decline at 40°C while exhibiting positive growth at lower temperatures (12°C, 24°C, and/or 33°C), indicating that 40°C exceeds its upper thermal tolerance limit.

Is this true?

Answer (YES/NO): YES